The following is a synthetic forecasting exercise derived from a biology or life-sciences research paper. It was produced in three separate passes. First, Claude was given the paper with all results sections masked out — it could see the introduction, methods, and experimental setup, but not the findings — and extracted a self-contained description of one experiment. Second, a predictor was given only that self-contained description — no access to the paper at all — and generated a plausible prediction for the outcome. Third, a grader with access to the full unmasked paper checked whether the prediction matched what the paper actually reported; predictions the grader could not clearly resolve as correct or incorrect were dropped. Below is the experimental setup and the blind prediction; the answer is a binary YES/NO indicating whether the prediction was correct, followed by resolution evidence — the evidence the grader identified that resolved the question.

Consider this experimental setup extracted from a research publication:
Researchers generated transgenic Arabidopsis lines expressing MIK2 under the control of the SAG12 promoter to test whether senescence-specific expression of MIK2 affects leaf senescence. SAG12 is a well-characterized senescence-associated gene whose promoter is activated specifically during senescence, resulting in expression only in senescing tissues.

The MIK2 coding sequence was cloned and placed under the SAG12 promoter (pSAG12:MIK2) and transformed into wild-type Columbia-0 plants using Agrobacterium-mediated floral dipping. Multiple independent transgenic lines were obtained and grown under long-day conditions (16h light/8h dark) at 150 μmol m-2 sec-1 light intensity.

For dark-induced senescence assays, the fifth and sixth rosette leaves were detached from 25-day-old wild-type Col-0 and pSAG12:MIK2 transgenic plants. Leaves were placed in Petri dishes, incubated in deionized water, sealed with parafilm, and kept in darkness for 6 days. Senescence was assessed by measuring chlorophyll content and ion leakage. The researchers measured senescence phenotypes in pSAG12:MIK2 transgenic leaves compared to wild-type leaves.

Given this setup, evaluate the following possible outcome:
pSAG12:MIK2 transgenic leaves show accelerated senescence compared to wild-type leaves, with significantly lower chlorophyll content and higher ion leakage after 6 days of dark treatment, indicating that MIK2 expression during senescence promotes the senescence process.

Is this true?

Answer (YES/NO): NO